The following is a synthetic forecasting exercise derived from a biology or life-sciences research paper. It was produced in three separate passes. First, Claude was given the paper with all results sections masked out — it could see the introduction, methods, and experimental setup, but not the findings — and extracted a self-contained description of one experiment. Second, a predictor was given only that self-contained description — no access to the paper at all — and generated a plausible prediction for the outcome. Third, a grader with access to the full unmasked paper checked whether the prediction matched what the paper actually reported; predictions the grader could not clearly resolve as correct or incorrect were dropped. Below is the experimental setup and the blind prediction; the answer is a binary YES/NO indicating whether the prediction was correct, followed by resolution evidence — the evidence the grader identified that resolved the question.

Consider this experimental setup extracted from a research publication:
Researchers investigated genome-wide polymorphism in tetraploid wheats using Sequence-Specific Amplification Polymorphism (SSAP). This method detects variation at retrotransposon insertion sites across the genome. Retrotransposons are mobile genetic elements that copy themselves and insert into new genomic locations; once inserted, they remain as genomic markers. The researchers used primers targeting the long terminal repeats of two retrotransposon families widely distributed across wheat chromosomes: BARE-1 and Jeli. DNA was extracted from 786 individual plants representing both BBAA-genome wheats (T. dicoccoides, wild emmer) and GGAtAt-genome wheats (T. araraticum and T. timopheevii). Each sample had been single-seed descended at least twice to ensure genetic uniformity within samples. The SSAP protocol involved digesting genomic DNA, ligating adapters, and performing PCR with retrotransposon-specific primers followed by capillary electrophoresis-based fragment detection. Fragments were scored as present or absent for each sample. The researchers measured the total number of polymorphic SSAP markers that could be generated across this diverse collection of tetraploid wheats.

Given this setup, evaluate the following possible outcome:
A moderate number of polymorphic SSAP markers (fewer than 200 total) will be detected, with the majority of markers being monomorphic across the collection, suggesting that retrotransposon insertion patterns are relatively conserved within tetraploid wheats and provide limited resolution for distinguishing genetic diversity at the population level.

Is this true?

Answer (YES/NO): NO